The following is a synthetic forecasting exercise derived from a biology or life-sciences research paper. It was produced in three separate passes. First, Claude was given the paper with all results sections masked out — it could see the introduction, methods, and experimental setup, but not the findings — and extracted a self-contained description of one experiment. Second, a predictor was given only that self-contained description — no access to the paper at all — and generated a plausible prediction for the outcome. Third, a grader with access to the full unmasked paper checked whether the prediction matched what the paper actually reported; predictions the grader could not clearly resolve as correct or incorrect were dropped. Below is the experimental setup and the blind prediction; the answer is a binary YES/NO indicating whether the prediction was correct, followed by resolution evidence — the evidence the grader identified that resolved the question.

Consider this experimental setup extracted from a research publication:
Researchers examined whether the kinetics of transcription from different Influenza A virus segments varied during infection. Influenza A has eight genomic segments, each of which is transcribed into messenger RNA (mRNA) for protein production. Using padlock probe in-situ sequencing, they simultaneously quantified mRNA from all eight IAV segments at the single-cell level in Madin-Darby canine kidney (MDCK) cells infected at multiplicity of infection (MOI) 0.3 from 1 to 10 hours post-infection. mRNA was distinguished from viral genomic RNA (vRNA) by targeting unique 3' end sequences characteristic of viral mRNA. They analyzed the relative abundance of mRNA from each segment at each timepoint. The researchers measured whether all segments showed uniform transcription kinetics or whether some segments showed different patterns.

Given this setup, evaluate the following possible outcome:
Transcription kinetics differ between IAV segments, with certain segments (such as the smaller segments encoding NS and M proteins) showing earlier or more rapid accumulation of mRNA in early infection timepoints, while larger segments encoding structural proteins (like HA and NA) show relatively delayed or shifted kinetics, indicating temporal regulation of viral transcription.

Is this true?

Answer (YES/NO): NO